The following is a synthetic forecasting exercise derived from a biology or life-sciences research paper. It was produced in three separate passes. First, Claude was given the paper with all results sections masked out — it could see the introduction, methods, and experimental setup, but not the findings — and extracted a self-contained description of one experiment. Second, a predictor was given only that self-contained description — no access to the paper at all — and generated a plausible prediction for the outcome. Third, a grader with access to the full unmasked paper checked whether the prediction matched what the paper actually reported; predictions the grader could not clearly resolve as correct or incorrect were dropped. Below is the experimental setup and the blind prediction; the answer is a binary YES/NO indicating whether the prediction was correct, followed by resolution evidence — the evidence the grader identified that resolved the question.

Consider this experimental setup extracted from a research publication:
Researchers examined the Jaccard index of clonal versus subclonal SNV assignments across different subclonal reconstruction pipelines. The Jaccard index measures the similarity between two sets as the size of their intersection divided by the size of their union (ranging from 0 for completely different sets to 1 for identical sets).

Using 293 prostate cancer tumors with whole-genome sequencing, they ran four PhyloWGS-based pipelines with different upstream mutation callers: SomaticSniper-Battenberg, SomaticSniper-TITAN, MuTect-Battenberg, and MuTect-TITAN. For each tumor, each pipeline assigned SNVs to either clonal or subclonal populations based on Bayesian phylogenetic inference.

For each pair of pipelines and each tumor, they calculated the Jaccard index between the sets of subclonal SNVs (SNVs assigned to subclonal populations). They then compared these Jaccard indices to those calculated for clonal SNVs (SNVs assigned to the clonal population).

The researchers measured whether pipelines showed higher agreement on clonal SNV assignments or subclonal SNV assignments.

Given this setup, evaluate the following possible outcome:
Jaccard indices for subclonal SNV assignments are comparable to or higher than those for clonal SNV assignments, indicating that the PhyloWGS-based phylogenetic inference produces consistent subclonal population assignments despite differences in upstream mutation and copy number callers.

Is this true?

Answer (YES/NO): NO